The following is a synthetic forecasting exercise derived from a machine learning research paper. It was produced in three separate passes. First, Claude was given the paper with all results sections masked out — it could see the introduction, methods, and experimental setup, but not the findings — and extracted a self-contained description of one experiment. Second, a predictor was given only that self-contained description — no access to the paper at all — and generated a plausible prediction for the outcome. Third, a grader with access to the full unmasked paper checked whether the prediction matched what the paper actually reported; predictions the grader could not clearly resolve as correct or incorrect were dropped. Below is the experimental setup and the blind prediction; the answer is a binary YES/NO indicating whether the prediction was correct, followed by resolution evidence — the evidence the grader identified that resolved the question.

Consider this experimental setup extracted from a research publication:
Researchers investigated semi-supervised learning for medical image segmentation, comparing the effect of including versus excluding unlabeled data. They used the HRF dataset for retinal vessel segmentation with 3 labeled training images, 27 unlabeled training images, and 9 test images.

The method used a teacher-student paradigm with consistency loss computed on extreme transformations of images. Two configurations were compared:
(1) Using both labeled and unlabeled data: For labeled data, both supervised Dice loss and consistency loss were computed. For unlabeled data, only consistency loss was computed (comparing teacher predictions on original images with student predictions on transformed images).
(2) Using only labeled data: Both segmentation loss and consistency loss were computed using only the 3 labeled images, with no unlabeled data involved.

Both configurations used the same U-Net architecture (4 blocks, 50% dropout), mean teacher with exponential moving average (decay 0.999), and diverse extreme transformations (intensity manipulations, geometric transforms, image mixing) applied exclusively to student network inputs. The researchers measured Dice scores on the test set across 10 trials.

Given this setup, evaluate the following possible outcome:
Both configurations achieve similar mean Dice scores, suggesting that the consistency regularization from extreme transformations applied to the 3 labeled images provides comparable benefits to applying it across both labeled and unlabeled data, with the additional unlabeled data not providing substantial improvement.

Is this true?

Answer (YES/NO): NO